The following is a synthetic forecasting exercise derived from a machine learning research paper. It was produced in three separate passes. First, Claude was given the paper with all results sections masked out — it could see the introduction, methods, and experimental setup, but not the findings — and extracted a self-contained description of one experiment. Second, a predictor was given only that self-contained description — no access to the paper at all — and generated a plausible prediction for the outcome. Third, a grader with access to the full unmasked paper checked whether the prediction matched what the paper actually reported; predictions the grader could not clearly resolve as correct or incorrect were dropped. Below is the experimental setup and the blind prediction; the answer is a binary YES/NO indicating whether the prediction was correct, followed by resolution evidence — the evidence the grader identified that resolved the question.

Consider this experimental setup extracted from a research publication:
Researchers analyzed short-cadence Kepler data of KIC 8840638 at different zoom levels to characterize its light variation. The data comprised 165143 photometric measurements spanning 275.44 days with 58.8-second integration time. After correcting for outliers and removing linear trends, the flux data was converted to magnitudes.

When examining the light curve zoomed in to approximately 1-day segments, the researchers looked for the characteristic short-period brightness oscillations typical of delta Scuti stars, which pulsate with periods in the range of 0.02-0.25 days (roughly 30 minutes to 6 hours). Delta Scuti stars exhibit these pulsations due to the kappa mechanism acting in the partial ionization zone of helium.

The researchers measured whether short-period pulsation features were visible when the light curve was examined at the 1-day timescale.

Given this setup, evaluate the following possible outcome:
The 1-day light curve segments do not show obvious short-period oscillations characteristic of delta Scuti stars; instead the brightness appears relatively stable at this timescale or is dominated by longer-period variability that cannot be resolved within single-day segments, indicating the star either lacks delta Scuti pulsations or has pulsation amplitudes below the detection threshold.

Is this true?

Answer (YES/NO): NO